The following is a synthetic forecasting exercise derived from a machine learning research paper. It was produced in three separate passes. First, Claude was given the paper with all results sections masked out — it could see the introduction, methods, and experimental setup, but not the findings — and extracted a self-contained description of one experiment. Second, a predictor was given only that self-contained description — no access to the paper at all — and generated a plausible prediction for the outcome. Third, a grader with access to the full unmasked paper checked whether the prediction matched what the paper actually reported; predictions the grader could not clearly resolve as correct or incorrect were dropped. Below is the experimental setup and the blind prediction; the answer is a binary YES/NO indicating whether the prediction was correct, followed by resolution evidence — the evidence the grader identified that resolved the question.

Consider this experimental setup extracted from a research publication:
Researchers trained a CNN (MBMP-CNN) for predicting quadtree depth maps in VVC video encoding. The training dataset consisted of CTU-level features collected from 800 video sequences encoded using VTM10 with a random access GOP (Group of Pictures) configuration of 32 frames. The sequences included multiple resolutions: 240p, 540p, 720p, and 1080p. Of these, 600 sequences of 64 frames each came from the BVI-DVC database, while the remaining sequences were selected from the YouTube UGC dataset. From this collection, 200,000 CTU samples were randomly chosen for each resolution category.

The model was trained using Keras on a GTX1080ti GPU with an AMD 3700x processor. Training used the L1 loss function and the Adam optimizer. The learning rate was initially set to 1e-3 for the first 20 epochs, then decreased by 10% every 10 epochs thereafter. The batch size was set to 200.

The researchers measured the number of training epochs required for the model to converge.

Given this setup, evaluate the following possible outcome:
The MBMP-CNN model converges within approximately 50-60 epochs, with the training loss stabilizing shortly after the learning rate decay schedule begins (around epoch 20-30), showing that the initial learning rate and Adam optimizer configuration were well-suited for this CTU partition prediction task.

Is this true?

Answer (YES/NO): NO